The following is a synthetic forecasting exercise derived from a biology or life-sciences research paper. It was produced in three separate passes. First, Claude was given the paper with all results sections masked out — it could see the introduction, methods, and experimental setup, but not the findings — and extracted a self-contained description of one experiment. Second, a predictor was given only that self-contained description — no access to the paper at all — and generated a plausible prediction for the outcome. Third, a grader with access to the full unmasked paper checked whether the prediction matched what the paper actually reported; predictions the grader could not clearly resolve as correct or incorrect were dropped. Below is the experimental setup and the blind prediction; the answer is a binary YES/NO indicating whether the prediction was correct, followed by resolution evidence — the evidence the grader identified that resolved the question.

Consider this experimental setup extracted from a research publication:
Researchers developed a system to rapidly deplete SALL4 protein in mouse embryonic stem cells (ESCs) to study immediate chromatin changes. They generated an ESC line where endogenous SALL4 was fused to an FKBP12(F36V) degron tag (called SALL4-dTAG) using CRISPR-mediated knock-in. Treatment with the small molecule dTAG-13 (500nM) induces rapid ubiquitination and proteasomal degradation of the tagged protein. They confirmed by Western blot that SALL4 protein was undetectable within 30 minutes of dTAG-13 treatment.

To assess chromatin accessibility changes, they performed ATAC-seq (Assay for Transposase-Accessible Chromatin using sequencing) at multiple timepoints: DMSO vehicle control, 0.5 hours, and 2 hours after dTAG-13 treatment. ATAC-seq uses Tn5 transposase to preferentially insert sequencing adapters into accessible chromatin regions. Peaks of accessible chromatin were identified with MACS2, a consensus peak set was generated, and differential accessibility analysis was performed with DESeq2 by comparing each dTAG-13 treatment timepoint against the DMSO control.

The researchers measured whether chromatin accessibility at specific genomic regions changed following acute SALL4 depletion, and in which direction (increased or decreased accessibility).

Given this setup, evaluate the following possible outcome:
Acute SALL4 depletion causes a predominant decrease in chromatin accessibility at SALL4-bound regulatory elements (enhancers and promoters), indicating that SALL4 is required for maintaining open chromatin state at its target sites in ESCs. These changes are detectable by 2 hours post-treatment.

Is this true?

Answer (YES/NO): NO